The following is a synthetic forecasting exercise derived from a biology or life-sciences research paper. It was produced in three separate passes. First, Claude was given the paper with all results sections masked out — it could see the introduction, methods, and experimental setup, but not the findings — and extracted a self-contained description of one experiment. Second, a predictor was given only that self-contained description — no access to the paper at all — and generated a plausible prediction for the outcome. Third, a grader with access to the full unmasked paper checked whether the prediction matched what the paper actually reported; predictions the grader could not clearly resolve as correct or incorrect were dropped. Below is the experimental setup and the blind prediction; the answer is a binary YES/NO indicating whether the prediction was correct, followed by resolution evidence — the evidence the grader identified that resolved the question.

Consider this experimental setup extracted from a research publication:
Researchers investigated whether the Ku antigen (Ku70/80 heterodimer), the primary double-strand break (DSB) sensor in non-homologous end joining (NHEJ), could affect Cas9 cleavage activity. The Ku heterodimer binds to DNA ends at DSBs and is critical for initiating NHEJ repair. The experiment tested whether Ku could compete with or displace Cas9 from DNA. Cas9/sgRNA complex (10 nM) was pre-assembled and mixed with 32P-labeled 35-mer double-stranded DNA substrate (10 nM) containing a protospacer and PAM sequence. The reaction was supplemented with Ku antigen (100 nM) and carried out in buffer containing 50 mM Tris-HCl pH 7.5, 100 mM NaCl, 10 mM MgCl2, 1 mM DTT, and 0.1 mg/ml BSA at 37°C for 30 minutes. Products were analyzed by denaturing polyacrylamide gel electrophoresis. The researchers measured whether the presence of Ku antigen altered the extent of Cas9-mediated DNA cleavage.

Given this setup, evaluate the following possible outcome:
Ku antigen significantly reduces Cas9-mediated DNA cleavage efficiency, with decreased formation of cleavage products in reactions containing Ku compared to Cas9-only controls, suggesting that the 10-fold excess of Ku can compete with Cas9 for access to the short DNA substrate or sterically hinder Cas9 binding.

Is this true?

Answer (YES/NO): NO